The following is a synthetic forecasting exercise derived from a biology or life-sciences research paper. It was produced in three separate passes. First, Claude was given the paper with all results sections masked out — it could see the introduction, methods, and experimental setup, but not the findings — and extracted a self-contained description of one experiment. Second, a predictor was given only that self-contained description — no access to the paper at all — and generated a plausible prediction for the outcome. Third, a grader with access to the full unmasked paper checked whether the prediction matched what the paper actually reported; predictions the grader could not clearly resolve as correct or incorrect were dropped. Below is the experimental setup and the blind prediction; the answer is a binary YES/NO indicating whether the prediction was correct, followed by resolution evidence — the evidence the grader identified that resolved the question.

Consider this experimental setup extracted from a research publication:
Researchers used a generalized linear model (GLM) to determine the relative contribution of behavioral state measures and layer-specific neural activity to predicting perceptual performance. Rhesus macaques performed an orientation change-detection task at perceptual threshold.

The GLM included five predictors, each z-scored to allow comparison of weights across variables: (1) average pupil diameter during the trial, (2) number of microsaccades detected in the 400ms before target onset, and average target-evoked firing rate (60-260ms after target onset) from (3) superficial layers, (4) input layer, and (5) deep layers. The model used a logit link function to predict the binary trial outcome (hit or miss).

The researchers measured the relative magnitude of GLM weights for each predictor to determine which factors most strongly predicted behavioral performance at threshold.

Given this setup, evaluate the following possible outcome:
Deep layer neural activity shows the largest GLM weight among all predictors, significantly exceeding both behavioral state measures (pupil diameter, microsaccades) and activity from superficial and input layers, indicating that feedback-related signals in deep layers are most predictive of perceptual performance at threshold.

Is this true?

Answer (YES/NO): NO